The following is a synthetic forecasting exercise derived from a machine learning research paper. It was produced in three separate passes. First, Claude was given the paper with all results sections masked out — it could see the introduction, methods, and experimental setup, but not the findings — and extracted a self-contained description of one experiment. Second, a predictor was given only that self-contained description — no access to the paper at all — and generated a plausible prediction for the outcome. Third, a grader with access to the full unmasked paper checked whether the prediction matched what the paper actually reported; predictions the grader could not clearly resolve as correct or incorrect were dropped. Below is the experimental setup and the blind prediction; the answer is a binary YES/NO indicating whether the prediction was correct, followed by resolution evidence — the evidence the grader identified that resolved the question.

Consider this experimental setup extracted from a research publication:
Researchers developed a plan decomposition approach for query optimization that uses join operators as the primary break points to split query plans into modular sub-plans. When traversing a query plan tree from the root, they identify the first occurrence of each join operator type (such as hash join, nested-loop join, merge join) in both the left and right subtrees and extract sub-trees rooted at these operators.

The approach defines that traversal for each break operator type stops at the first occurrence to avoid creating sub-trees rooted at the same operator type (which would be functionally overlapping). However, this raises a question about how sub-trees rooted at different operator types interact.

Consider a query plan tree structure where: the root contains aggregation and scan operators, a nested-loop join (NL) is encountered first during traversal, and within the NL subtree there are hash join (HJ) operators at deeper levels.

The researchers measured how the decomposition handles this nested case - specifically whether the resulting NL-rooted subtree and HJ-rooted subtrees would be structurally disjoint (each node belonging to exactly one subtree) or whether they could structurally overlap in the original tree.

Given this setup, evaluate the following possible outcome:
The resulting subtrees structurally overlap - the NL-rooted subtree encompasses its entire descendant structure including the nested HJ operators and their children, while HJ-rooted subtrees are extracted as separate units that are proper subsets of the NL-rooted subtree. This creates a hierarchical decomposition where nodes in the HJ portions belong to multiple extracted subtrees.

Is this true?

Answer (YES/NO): YES